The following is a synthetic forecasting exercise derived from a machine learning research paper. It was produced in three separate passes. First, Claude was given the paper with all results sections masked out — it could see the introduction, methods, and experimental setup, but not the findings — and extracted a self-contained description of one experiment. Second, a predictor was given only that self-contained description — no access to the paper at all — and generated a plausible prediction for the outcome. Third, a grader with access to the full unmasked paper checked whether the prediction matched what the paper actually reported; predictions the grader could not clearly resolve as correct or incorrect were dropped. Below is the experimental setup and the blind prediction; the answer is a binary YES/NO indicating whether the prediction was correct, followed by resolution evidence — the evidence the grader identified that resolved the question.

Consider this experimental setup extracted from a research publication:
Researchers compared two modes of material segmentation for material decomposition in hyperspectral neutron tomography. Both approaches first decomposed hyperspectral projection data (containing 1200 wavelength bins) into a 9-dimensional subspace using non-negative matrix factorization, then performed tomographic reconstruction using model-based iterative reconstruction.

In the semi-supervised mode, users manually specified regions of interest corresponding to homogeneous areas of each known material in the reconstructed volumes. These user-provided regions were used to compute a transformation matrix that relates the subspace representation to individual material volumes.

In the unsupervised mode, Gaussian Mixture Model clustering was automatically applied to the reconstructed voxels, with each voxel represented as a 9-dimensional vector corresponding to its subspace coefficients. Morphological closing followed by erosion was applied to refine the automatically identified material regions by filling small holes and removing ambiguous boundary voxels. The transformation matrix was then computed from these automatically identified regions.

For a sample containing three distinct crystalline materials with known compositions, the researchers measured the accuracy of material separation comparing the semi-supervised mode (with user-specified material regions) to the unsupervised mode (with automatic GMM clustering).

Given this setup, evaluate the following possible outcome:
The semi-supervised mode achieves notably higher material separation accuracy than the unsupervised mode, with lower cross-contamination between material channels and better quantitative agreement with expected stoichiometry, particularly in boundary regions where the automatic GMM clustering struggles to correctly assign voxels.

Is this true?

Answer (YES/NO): NO